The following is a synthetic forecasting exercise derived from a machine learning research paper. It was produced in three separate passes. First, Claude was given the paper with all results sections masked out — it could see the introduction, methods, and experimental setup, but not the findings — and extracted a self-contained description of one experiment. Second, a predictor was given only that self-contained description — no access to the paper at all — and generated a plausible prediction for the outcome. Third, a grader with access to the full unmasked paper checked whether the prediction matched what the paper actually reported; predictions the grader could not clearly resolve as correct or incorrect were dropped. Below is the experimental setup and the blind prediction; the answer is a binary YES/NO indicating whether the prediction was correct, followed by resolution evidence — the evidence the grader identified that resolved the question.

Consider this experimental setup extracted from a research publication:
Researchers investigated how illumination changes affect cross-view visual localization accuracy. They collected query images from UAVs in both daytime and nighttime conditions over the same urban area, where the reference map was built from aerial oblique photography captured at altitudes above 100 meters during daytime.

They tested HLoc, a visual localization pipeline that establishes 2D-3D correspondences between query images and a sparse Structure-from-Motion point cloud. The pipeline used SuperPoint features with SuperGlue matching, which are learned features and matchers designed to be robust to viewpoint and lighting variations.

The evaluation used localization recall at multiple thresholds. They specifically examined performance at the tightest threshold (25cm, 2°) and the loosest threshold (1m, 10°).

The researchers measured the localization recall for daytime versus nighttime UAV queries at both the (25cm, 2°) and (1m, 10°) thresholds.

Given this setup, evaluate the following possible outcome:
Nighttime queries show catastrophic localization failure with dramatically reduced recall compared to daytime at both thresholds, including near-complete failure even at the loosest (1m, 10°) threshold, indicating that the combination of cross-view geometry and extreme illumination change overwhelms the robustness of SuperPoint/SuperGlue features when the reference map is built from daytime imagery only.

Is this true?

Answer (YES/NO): NO